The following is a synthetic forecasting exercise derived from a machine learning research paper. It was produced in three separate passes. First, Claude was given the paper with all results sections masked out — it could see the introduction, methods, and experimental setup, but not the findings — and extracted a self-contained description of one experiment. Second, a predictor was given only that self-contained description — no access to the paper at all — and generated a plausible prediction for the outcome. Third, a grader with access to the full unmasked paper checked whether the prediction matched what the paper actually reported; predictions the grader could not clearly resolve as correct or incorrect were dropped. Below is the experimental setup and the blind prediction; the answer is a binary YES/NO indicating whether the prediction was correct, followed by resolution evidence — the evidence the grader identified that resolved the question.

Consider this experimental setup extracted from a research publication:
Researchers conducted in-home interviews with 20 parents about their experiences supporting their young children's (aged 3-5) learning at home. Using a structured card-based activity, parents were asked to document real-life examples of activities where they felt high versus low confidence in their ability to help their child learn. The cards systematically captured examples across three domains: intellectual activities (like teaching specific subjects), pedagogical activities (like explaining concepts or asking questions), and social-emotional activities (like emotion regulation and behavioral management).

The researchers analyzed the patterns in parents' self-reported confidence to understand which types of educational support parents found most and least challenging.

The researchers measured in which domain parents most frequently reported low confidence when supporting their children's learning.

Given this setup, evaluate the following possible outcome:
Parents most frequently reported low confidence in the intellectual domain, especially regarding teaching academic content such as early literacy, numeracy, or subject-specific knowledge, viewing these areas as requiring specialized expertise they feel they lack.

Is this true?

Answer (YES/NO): NO